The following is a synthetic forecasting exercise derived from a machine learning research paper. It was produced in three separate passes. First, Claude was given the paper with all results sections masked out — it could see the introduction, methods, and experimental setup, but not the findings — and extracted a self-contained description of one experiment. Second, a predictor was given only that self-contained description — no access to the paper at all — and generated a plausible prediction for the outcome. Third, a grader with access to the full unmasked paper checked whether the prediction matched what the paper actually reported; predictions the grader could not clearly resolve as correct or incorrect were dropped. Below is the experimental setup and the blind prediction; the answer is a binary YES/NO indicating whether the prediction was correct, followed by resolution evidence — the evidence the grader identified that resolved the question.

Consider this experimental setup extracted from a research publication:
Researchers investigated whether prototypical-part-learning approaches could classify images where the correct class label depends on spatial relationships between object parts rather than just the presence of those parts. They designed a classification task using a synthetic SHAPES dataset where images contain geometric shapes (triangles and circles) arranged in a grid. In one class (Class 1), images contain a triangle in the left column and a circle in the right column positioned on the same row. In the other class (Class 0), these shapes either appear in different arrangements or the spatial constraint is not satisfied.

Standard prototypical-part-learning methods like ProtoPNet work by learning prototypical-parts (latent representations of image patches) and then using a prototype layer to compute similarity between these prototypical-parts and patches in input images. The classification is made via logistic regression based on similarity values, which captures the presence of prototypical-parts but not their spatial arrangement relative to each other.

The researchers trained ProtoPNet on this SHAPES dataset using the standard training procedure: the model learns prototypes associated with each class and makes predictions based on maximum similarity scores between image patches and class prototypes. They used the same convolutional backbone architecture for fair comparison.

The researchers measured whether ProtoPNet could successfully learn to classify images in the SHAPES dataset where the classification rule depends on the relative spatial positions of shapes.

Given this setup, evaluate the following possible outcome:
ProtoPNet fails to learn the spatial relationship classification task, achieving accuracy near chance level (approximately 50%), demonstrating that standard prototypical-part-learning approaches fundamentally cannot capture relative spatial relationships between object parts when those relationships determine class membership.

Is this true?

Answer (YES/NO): YES